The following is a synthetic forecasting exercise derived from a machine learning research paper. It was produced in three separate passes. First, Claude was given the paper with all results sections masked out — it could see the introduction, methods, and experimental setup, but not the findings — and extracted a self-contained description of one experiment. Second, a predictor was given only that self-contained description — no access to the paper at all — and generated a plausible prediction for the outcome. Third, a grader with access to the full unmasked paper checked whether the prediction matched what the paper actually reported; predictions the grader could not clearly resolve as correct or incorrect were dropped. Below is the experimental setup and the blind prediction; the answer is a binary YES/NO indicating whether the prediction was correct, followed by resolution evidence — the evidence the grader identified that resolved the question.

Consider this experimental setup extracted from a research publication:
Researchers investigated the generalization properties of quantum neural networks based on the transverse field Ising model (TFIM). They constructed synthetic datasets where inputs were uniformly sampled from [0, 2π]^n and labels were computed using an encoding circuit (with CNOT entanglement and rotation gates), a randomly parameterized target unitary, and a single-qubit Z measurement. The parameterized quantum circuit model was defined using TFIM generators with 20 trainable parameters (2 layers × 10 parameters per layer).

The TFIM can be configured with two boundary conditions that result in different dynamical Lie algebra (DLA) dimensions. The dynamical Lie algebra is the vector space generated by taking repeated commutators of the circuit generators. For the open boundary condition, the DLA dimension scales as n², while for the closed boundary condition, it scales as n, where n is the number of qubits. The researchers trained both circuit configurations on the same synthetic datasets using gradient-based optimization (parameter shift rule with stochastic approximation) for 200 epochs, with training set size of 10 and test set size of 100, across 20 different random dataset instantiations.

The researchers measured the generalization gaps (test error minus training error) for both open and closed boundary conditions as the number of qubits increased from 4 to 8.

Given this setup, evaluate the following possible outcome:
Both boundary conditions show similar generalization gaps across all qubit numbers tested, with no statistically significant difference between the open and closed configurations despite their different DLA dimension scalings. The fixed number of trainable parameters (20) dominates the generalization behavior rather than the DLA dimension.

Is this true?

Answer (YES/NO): NO